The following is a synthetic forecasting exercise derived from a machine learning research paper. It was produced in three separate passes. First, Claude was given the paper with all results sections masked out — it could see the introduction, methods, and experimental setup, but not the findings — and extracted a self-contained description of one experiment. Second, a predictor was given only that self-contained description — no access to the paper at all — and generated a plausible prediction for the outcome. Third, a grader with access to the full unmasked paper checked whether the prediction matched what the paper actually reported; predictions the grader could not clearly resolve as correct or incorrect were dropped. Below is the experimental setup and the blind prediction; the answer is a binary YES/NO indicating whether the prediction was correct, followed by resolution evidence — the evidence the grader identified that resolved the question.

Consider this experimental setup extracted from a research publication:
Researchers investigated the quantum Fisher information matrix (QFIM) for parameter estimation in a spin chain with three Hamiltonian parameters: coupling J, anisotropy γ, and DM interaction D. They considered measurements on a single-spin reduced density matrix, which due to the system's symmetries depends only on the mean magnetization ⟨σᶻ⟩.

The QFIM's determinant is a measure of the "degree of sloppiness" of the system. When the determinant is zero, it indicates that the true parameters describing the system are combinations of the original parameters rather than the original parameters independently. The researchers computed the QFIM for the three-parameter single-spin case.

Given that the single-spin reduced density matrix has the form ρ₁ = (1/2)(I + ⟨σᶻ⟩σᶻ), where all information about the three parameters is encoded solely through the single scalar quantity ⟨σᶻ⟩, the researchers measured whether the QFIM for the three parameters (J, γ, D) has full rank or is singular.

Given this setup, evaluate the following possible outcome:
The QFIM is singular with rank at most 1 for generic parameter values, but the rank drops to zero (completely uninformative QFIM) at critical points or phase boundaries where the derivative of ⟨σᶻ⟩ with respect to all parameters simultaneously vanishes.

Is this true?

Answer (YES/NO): NO